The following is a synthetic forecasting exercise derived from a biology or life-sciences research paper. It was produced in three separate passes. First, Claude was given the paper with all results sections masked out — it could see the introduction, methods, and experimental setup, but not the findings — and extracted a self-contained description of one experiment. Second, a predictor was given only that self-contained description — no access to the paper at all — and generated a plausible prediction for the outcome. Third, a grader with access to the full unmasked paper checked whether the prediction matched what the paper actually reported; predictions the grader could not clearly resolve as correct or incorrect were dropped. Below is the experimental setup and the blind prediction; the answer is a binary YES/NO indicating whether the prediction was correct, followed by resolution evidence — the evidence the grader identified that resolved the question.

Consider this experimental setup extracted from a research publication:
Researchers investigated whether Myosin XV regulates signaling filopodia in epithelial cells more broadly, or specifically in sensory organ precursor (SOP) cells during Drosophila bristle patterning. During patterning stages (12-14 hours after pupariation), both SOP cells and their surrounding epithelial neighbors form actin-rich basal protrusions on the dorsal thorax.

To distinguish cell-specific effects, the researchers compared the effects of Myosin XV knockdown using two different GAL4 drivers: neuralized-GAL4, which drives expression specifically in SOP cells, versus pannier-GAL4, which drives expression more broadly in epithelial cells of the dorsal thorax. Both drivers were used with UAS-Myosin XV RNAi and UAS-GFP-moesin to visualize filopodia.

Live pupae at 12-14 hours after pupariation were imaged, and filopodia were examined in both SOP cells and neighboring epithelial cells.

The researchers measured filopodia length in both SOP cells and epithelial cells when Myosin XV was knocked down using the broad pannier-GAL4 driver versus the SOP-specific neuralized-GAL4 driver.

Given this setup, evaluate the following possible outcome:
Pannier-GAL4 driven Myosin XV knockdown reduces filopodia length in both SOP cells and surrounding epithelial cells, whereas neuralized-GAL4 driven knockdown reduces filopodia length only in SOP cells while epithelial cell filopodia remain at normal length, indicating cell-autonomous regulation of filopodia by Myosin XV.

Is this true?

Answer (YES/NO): NO